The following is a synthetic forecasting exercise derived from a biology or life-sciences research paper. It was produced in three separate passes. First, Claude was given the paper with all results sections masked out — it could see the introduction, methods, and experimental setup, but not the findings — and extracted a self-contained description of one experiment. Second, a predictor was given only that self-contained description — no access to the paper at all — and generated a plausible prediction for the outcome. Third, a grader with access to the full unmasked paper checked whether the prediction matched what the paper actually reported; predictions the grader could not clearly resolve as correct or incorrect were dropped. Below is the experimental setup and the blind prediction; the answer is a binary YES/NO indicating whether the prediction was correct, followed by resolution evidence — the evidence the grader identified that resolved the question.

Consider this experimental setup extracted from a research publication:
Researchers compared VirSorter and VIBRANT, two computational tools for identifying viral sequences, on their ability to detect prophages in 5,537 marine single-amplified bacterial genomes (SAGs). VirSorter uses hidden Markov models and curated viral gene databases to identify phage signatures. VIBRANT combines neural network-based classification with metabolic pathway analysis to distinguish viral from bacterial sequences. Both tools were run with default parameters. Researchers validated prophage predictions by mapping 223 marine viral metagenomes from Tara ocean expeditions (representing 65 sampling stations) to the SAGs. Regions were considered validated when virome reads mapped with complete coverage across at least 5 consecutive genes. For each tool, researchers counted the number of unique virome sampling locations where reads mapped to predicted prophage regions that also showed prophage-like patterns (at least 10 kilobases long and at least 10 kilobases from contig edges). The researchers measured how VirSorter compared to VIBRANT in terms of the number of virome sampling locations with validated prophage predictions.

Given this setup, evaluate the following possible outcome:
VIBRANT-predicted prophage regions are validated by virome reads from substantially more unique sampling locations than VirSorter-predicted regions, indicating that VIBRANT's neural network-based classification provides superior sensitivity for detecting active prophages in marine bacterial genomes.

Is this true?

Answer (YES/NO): NO